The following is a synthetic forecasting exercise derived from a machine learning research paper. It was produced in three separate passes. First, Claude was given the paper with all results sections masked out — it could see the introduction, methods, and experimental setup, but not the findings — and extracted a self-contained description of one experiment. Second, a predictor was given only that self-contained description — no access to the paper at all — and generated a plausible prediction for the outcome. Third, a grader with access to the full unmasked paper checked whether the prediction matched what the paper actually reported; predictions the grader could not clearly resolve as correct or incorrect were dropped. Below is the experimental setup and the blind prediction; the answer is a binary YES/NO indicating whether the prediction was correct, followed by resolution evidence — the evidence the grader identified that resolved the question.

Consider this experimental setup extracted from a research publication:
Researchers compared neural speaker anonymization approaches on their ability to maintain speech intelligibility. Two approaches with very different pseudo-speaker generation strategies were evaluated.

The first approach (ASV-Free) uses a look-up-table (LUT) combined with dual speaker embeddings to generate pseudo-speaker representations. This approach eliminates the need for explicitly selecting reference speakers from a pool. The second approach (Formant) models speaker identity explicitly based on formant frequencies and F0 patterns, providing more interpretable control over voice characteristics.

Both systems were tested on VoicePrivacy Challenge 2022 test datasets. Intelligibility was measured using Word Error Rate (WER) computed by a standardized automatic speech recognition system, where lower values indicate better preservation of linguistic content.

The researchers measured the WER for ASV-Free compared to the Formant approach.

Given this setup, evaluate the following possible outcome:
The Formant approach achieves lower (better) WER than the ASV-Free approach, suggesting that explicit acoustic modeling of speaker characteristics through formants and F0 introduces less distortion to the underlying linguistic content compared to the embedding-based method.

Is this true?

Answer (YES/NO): NO